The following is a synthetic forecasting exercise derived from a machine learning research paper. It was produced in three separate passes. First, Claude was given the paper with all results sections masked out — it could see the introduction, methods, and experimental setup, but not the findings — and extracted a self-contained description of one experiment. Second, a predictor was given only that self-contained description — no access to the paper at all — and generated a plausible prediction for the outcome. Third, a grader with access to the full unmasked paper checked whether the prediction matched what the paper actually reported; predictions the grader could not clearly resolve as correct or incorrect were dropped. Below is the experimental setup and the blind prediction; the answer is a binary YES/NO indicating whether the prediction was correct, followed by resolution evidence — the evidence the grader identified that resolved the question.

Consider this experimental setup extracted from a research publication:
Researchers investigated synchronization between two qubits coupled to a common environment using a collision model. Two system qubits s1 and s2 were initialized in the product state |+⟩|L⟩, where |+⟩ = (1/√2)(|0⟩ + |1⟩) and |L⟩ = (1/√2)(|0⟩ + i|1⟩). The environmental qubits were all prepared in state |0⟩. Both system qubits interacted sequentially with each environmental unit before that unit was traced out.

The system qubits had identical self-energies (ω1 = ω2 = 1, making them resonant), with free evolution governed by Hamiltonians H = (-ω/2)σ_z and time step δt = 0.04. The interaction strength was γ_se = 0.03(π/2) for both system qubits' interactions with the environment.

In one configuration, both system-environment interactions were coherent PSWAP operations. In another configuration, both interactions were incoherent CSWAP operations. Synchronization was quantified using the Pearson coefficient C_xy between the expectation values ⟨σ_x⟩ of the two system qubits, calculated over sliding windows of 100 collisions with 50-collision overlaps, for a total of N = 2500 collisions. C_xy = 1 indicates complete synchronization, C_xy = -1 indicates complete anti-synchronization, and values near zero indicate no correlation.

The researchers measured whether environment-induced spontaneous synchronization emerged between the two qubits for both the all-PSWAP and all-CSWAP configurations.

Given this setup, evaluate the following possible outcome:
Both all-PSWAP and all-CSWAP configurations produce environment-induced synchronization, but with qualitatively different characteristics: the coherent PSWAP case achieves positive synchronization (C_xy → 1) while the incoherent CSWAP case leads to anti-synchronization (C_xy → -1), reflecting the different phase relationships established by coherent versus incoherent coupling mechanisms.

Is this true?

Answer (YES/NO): NO